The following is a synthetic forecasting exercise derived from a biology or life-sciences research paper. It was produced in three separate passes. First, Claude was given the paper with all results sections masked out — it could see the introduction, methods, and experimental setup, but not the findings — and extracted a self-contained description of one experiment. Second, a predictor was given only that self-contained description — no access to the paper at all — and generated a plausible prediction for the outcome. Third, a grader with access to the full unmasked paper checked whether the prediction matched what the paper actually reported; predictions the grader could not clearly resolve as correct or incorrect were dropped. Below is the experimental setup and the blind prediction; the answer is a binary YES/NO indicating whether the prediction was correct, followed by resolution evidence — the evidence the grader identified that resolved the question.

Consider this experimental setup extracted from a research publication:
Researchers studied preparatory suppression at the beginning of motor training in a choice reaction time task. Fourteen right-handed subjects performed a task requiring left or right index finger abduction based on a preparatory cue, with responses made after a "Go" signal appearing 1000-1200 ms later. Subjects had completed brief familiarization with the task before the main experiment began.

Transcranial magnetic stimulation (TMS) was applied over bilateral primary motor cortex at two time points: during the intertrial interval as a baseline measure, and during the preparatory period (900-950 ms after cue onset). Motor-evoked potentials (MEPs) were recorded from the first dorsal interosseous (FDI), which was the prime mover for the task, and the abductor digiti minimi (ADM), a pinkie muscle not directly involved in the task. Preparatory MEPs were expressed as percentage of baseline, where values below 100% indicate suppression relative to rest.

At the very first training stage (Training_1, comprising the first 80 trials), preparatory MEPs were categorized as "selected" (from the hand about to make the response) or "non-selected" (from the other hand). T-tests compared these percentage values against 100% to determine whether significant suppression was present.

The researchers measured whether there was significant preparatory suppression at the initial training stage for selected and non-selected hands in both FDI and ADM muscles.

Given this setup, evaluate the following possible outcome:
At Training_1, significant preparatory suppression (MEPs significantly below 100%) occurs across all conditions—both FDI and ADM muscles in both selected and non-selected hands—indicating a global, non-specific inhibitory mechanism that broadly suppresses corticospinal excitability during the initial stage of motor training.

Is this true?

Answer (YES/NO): NO